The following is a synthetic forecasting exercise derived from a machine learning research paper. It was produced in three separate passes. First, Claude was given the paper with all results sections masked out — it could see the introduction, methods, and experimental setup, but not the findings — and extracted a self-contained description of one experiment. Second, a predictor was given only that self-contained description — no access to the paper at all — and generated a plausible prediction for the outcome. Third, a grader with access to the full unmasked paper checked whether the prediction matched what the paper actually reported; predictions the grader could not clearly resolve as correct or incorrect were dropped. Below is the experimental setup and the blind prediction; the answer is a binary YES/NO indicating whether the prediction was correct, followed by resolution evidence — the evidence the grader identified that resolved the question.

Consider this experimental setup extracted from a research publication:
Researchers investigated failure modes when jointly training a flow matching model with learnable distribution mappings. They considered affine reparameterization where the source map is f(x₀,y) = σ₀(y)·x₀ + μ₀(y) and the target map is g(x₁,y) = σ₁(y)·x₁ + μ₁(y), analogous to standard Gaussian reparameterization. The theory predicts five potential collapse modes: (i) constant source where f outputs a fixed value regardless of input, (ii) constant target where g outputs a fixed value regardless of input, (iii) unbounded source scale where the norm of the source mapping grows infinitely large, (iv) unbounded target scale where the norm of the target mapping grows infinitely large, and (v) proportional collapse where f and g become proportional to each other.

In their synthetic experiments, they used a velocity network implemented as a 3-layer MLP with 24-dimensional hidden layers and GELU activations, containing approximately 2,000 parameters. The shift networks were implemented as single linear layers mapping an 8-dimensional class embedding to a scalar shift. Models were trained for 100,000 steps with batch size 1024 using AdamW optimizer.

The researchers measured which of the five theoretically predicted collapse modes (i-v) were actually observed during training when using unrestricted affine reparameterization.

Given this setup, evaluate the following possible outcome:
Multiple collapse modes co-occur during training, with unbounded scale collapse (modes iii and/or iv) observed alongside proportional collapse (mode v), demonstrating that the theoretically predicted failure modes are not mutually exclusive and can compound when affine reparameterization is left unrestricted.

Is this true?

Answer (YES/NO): NO